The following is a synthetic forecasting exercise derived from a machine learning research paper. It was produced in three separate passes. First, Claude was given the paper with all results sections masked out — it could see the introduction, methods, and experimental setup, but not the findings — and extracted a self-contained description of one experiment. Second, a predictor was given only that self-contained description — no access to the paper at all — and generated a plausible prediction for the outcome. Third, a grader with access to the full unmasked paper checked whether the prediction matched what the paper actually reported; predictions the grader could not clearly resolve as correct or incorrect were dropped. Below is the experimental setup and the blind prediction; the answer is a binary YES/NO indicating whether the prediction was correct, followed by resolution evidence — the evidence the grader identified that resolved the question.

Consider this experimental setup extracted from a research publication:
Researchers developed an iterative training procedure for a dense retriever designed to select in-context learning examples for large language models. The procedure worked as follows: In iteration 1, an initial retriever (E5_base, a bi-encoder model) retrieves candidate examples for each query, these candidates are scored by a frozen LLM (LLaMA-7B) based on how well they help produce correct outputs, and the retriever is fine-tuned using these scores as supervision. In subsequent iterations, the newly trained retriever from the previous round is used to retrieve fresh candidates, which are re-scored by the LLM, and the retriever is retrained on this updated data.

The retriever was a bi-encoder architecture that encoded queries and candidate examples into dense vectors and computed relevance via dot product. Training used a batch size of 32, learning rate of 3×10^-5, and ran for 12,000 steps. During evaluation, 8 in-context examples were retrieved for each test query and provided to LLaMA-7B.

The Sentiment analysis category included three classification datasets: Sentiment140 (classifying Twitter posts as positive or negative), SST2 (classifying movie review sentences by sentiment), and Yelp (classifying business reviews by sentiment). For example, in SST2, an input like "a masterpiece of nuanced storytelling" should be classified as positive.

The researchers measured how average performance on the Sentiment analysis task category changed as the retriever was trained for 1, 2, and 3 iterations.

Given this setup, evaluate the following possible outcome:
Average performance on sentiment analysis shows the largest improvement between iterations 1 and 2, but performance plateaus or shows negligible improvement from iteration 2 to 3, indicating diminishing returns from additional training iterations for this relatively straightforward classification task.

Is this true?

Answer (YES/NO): NO